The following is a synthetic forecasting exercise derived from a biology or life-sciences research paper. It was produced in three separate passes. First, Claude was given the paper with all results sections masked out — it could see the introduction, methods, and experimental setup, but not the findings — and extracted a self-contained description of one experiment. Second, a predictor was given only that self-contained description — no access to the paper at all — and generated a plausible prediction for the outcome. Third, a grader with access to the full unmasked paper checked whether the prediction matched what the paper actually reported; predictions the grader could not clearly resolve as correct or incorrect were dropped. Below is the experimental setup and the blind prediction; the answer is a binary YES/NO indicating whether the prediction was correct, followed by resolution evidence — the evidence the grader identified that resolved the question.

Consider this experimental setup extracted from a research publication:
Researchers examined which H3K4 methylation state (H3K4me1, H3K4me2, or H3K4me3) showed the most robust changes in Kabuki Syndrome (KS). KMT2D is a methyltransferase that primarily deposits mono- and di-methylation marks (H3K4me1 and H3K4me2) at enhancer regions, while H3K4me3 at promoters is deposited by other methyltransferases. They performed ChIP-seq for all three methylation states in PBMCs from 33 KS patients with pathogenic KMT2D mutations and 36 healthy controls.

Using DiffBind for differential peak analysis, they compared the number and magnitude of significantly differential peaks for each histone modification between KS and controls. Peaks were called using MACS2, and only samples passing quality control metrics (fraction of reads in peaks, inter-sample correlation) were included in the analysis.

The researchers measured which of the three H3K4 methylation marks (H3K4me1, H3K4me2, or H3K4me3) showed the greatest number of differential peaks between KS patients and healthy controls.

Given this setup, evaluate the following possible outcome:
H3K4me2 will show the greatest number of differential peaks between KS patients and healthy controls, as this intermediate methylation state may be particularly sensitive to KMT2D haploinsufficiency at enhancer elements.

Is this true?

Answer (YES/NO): YES